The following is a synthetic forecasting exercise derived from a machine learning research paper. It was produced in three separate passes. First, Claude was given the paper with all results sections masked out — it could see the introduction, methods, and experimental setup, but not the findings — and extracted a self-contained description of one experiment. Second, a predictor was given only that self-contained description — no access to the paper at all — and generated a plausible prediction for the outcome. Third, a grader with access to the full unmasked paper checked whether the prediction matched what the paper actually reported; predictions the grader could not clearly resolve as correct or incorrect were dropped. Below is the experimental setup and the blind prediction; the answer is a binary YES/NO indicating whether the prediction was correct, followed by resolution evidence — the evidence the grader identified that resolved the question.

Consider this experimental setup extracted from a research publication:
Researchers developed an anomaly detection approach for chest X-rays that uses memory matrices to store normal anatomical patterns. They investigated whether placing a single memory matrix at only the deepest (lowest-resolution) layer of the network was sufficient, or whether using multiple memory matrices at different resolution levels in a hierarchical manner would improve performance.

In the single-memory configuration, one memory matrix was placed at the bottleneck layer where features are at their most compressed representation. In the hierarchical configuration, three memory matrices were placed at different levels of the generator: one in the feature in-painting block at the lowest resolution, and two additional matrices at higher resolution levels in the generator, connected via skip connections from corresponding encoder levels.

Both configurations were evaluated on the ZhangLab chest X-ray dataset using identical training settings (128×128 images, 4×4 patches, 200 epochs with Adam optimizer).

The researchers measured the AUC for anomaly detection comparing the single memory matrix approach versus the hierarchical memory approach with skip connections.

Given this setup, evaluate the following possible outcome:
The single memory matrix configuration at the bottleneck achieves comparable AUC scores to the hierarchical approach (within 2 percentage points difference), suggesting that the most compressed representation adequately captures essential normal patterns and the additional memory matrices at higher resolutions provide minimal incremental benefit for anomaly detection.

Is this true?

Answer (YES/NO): NO